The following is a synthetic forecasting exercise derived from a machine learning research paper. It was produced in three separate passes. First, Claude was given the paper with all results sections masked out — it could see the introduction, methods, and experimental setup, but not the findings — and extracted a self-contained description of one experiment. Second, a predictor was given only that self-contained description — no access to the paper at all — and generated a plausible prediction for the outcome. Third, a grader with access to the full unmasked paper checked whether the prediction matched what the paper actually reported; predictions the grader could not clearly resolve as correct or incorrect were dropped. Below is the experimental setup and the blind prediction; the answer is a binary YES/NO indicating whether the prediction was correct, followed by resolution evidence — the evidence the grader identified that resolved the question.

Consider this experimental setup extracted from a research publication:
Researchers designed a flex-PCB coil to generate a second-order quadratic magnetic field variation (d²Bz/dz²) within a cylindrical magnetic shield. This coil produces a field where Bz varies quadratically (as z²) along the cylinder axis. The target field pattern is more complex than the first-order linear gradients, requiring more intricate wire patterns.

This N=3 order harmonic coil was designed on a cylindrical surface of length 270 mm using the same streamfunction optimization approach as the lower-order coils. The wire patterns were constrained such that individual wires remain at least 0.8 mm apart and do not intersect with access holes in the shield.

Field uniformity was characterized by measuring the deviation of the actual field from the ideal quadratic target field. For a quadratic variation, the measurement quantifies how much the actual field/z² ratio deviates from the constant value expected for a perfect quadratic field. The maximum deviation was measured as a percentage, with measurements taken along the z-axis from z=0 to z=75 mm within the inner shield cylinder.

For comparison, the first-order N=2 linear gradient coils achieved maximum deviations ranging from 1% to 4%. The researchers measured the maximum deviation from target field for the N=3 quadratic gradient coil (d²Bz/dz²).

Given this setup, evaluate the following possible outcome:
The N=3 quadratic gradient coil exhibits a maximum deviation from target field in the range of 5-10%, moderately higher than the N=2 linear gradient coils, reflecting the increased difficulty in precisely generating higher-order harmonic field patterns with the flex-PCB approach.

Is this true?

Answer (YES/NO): NO